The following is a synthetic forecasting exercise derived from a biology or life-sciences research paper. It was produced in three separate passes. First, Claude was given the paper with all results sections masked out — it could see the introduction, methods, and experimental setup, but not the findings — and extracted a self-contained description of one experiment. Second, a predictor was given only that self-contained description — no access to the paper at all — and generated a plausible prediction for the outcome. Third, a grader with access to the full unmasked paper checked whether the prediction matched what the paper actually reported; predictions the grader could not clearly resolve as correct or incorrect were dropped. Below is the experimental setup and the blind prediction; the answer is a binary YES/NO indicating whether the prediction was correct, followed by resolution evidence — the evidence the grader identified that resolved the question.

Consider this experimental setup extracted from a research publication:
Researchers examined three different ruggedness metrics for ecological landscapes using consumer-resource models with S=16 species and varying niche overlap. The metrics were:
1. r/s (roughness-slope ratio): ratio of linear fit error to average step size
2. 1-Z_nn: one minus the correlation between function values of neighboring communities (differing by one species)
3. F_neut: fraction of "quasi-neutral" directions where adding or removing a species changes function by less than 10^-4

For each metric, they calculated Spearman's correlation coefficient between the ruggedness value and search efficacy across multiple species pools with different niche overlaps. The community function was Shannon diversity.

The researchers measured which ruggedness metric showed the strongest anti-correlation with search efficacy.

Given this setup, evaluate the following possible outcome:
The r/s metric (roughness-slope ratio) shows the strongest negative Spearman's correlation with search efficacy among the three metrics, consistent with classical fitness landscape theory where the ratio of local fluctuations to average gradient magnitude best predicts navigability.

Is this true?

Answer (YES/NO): YES